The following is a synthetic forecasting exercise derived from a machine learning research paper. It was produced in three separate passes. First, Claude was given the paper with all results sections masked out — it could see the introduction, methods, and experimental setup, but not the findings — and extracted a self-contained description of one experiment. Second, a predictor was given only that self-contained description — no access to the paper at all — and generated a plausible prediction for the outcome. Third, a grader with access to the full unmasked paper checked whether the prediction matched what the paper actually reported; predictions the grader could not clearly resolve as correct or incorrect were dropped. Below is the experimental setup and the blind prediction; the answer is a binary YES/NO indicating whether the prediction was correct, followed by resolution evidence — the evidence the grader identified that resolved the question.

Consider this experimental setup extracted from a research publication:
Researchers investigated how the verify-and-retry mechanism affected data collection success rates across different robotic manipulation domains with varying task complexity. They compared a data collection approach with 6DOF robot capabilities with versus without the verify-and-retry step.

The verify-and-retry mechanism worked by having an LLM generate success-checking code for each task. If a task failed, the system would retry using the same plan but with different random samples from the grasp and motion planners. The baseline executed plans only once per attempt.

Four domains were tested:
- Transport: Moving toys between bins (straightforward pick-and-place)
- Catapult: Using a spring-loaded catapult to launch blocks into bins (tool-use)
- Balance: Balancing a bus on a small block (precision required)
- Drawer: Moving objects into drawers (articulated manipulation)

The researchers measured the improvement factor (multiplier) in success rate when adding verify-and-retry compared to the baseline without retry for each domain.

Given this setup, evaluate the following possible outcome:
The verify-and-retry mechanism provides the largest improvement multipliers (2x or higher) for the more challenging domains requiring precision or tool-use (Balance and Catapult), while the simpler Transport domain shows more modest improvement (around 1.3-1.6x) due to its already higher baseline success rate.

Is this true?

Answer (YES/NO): NO